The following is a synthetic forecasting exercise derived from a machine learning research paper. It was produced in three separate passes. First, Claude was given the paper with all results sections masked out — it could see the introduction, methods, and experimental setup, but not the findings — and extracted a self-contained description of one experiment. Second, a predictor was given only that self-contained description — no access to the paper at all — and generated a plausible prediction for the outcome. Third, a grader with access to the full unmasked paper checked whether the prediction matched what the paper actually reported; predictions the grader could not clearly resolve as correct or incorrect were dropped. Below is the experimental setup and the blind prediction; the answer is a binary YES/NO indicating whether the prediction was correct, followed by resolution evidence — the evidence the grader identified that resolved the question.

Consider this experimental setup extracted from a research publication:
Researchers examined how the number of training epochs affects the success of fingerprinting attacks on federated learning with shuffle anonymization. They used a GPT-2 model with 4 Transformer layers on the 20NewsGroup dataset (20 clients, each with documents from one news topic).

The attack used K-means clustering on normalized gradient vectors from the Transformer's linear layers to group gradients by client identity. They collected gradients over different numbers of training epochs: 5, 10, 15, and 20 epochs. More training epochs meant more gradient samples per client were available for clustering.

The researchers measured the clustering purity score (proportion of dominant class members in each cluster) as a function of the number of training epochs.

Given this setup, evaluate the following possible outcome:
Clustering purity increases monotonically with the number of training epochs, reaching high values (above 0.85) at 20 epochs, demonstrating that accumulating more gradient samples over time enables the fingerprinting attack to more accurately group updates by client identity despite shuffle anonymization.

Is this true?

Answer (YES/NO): NO